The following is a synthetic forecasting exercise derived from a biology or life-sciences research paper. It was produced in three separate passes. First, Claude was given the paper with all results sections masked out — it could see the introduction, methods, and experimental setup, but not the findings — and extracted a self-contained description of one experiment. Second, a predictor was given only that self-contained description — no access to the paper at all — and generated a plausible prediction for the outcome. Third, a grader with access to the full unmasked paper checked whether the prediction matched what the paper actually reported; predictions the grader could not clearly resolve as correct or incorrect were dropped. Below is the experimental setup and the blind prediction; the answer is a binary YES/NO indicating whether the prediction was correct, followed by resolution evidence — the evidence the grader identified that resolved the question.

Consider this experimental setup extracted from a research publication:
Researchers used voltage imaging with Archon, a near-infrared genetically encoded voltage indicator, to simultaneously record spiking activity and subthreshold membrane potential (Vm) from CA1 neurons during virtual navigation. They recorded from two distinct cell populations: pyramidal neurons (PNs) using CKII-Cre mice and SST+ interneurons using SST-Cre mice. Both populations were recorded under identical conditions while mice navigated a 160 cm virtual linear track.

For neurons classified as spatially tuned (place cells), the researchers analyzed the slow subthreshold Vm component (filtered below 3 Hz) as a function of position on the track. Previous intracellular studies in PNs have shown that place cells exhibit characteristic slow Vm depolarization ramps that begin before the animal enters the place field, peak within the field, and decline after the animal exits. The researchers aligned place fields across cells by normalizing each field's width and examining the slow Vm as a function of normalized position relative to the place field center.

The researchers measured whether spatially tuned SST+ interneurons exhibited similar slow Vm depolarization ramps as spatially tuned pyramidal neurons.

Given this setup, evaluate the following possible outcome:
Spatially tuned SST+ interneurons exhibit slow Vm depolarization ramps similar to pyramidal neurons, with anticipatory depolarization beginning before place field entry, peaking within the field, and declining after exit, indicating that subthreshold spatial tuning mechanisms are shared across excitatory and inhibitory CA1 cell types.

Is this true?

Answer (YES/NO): NO